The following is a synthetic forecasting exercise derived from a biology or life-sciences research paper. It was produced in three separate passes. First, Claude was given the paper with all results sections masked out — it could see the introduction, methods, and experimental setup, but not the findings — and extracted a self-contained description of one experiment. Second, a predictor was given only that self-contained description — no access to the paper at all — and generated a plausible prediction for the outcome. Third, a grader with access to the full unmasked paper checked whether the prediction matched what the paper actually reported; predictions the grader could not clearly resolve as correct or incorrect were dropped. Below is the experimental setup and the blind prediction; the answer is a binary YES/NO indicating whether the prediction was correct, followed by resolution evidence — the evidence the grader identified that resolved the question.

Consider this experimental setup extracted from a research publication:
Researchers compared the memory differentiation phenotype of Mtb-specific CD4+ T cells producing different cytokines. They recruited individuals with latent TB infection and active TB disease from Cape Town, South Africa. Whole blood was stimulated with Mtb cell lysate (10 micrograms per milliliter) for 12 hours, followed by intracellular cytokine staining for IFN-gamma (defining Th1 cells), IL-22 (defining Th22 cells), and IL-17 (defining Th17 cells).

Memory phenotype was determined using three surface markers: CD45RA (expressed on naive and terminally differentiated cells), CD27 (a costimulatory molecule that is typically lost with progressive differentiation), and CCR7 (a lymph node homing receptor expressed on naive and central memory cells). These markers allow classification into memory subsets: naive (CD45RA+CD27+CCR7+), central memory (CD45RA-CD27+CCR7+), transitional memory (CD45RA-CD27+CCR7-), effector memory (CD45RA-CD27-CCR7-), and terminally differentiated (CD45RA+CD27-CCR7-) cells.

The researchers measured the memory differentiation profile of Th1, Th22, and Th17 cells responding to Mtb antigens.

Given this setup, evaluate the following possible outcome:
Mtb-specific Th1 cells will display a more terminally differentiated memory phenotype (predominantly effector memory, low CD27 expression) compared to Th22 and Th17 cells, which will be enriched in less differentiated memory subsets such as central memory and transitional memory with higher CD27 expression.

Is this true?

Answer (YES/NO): NO